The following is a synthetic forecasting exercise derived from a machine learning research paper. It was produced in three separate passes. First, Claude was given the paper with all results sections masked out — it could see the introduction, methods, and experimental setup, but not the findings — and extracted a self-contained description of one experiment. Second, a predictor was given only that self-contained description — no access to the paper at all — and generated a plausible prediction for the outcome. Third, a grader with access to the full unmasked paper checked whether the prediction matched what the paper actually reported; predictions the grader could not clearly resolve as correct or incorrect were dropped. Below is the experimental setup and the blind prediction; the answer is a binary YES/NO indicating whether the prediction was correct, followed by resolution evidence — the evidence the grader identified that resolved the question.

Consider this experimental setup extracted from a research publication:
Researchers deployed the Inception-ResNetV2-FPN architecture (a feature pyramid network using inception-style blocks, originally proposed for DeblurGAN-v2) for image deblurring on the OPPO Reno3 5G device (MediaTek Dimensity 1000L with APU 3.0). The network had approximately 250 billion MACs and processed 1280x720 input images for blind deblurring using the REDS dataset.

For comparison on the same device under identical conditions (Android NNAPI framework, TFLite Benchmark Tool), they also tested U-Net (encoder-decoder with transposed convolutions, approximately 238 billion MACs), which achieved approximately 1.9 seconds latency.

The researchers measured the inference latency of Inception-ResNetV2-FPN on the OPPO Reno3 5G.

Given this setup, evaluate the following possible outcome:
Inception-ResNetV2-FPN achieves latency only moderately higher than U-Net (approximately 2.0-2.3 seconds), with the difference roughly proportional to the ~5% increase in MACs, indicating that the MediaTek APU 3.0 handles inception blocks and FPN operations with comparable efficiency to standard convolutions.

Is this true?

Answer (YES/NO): NO